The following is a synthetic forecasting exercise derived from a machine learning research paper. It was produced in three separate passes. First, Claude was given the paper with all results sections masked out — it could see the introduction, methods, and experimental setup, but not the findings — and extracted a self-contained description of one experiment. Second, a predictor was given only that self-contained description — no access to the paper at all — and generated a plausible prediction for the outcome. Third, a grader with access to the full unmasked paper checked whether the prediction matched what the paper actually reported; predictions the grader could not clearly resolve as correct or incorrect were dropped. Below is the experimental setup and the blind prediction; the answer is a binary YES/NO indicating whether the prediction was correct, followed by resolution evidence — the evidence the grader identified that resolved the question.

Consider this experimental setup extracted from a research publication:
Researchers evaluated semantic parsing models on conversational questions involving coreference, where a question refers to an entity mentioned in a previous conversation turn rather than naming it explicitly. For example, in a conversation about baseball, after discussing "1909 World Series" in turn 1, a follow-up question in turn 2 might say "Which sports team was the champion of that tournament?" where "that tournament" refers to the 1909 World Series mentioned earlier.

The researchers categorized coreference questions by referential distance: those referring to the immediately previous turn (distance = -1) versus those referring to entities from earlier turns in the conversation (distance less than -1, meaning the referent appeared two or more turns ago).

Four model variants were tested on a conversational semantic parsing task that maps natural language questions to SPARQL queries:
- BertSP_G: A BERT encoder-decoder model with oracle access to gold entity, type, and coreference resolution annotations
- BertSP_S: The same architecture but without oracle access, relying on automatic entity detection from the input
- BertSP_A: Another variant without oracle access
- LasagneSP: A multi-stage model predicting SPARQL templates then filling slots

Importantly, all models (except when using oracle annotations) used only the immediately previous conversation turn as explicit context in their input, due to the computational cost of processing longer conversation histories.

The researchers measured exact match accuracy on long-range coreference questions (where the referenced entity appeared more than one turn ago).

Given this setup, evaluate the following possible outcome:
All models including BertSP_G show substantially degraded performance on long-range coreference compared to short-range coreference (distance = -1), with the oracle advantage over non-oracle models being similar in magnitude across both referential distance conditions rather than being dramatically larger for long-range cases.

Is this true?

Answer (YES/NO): NO